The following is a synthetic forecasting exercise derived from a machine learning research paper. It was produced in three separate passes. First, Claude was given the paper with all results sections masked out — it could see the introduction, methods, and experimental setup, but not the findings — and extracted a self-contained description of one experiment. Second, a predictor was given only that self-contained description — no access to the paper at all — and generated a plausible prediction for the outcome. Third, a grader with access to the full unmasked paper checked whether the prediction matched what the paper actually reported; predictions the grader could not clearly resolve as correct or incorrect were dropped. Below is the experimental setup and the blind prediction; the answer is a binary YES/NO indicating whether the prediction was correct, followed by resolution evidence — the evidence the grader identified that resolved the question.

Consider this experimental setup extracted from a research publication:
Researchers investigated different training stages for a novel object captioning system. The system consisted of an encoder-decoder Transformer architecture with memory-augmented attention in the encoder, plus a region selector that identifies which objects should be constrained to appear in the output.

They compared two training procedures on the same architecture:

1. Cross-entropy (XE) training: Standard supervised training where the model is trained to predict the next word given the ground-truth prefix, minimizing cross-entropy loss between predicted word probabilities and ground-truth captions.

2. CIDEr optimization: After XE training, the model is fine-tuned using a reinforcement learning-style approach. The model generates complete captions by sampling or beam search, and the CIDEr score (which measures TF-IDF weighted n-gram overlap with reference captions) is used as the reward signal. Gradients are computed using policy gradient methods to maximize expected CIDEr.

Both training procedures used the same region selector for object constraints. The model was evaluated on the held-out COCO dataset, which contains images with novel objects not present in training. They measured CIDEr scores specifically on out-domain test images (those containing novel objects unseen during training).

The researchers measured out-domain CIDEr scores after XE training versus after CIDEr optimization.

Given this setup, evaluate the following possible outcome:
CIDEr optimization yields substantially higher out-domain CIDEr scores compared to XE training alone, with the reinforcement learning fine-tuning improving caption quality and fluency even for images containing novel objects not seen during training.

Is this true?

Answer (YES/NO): YES